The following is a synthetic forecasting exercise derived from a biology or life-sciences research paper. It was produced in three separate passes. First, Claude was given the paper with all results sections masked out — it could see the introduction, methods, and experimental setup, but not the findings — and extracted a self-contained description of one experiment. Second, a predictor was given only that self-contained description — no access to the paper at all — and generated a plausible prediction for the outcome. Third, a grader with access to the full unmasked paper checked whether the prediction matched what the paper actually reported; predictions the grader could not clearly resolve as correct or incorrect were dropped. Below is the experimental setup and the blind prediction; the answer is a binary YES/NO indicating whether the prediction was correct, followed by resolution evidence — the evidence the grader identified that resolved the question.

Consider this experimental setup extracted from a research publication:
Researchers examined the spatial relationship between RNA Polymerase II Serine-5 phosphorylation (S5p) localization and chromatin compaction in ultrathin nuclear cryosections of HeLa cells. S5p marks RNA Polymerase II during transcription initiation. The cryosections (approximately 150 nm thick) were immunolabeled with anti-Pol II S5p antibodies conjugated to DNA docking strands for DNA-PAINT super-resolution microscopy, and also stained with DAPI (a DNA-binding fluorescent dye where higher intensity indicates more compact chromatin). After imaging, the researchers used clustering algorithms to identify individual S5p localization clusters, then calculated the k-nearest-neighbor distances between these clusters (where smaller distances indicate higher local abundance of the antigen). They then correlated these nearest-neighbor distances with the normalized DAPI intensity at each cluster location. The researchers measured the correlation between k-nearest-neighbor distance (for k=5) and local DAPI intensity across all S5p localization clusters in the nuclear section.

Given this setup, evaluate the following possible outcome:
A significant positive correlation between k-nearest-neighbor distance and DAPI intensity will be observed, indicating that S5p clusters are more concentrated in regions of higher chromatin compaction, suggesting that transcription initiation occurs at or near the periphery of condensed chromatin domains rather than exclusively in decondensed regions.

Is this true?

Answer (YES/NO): NO